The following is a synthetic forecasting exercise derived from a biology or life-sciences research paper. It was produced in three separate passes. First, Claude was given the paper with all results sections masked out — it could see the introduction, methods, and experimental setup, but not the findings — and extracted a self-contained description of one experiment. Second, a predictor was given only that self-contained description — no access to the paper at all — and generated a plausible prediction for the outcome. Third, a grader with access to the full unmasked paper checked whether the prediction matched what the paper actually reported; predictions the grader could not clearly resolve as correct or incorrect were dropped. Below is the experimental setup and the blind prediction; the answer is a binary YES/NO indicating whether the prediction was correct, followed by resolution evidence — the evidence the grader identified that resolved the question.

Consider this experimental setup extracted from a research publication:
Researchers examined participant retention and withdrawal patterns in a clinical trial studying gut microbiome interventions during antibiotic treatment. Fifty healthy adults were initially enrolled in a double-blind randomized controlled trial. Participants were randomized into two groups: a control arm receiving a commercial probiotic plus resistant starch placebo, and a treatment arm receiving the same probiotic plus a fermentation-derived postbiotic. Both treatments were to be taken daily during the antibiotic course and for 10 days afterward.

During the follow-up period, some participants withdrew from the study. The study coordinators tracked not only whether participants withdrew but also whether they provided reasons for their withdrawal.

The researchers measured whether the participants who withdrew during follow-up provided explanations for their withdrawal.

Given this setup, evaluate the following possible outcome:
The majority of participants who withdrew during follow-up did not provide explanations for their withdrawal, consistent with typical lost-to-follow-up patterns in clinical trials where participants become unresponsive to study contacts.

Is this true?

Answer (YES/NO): YES